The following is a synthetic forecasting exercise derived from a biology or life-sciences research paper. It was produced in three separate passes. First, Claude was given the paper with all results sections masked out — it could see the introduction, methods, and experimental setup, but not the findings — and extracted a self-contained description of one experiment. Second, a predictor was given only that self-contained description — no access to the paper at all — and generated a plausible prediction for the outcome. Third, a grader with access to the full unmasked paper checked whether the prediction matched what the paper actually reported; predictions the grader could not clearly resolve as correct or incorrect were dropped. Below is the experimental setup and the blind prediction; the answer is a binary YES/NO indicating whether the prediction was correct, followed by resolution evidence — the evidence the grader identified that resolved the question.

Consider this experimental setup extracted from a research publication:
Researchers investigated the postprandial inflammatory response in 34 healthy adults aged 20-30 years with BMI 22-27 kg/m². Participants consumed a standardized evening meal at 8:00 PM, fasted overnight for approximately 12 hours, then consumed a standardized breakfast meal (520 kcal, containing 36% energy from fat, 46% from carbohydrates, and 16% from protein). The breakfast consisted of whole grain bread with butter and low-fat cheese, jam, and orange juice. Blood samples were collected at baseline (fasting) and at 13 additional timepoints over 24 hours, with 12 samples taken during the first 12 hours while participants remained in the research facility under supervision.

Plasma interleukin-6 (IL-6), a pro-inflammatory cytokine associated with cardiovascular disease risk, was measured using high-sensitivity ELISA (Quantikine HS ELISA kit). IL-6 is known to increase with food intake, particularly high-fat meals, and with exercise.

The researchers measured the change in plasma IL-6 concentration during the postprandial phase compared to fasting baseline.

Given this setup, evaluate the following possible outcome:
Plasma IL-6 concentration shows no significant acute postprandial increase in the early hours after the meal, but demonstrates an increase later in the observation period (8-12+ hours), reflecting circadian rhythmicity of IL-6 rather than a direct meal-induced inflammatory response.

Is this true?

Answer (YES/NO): NO